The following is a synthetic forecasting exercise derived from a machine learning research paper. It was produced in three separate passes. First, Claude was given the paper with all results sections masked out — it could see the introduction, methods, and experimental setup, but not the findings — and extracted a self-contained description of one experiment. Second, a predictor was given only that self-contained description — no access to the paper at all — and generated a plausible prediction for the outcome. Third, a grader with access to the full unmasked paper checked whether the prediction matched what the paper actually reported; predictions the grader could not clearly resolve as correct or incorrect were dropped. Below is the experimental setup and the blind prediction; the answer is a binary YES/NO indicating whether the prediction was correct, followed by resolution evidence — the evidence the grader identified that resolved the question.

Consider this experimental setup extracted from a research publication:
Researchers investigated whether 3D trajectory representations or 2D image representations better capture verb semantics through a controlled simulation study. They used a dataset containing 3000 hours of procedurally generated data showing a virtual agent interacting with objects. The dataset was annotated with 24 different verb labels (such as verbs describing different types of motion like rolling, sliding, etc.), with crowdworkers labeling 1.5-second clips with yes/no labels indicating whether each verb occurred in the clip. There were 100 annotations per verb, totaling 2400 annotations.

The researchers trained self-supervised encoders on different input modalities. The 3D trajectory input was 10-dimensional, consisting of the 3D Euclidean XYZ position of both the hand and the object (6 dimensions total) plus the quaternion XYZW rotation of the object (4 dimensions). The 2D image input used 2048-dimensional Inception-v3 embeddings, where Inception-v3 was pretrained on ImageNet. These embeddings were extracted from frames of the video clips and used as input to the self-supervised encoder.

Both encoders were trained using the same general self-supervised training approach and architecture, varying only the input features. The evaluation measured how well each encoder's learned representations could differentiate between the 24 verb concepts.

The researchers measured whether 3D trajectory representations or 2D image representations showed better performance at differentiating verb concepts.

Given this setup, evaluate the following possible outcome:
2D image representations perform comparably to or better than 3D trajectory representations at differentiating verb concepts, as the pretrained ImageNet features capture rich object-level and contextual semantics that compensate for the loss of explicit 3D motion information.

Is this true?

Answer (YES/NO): YES